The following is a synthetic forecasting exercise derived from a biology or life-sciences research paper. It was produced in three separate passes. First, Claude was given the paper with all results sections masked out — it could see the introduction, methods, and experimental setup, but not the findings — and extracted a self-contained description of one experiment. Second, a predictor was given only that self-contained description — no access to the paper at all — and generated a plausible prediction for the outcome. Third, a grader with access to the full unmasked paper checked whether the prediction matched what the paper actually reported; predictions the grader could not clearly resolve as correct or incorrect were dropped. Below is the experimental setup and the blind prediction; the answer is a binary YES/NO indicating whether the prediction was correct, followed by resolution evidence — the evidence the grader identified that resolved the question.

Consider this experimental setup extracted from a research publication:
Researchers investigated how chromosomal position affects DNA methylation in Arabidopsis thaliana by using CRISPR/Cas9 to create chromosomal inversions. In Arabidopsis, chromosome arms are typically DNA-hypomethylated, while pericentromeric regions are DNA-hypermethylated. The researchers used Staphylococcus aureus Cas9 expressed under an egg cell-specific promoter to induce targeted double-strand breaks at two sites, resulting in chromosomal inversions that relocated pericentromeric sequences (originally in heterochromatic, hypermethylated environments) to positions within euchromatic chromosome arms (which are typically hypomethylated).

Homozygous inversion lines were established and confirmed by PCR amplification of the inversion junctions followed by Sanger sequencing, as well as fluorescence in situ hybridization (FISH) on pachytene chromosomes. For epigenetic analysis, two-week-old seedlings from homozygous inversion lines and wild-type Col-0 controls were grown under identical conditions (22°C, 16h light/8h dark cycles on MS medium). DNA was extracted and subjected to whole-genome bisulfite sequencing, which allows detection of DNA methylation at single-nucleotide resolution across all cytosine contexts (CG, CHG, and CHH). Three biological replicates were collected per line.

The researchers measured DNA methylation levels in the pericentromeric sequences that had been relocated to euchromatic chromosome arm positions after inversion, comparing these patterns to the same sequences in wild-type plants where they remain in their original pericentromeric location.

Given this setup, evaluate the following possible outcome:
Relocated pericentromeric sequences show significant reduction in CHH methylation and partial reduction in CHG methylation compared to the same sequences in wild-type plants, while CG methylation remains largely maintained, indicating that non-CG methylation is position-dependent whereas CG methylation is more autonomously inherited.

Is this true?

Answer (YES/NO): NO